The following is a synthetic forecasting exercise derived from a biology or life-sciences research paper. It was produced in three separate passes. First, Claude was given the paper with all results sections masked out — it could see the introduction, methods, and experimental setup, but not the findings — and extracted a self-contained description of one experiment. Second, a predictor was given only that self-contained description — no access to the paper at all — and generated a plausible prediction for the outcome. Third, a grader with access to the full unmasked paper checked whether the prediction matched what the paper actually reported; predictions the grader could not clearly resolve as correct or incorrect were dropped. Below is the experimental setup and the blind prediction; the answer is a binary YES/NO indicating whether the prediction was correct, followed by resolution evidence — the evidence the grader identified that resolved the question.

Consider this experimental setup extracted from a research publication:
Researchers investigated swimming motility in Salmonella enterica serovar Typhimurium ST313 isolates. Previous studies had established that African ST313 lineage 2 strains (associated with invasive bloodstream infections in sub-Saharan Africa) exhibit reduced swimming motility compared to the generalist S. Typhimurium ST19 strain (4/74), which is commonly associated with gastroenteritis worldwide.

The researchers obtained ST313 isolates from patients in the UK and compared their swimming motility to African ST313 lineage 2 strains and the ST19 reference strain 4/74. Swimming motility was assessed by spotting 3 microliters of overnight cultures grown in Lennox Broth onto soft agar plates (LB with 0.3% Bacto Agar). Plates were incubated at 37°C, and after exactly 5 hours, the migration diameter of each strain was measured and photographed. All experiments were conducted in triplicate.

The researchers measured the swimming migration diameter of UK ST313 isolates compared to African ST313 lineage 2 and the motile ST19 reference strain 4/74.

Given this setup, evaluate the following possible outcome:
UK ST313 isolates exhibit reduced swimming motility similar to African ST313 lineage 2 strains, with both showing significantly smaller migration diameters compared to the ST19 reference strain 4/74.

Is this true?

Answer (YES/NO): NO